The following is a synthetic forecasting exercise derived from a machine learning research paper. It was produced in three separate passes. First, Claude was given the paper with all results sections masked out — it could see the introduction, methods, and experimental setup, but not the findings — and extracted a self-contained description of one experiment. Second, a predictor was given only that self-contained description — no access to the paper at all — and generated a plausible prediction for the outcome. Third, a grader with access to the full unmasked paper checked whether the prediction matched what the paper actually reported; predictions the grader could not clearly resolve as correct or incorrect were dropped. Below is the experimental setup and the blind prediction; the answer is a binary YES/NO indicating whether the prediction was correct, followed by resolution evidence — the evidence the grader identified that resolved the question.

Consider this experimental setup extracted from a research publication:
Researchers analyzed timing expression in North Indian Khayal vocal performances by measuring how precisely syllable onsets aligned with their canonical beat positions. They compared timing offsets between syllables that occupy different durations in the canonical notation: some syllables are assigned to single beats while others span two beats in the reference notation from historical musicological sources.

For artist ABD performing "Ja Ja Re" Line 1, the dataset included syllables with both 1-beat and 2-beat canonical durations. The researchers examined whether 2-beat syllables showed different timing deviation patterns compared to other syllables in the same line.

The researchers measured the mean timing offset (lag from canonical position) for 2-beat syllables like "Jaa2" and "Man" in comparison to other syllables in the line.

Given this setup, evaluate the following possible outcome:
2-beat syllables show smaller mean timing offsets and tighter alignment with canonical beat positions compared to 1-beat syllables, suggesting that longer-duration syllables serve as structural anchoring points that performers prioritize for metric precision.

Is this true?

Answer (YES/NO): NO